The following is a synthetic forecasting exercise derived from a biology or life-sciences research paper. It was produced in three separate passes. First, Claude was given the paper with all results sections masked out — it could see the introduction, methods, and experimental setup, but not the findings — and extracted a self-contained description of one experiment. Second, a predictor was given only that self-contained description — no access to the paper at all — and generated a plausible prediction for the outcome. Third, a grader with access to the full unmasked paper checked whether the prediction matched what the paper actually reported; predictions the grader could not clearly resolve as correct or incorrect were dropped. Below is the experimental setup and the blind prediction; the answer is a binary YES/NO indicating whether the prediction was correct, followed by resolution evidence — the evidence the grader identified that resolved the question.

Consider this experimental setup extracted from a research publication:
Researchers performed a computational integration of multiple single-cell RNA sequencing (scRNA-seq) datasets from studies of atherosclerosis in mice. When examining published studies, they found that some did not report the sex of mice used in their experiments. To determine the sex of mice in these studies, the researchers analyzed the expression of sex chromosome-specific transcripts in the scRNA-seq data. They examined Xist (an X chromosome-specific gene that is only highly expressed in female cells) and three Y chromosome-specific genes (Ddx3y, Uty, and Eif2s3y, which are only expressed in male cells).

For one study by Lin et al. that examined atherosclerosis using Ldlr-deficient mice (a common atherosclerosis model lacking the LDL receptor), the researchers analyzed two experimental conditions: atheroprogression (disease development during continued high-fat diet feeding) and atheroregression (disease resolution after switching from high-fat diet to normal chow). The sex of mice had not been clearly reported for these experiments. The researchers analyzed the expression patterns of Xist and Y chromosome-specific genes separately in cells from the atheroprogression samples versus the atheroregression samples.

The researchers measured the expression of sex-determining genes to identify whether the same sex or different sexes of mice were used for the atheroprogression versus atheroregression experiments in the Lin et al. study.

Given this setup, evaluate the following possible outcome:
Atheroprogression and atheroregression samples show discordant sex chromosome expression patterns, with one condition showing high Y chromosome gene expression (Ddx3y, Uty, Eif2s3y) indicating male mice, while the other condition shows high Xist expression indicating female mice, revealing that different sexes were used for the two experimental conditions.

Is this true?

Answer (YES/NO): YES